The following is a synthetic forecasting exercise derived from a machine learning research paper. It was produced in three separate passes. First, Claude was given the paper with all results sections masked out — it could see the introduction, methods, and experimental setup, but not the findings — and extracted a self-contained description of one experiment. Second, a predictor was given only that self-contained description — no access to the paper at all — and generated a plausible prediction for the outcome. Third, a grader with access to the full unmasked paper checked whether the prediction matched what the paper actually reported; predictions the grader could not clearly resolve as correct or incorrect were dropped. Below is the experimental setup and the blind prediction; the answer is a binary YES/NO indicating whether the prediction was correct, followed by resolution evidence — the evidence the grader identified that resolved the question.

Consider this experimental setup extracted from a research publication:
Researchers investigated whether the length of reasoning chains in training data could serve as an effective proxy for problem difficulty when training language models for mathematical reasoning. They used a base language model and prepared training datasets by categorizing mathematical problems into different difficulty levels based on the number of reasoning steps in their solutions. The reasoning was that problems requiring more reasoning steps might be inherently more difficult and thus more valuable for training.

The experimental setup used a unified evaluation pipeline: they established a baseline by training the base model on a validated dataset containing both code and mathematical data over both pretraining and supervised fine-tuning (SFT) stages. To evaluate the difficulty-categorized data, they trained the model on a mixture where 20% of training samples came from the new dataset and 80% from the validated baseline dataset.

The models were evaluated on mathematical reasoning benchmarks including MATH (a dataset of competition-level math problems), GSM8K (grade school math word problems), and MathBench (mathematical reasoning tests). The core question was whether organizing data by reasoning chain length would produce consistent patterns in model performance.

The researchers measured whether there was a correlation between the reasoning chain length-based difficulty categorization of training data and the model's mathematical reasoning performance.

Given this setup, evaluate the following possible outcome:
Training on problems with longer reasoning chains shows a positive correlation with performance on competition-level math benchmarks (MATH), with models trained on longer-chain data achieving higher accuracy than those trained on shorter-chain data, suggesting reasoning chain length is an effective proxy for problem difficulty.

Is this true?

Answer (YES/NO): NO